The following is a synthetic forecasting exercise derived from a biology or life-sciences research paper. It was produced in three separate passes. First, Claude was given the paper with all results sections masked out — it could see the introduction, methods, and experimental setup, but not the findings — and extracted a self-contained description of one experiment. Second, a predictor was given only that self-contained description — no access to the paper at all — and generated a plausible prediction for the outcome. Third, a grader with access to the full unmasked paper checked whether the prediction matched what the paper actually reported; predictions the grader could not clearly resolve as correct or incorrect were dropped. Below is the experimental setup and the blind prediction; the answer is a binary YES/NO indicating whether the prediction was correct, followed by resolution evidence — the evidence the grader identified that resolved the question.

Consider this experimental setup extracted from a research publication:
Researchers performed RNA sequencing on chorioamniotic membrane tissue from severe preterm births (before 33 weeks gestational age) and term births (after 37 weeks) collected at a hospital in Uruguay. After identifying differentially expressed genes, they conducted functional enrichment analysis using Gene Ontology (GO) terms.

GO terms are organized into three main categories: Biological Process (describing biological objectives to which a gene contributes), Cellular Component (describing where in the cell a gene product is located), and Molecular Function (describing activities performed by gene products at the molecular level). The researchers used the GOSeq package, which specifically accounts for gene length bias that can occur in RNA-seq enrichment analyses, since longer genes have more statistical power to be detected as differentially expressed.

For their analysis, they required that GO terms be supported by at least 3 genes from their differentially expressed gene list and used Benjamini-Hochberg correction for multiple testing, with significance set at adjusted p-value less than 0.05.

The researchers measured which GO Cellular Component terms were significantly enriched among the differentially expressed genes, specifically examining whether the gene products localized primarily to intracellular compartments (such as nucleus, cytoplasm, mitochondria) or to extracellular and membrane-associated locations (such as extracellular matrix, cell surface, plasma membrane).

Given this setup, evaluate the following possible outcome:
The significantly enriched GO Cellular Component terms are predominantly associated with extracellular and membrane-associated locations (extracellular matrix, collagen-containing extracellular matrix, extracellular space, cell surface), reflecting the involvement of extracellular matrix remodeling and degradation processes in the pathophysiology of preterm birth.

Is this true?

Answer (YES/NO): NO